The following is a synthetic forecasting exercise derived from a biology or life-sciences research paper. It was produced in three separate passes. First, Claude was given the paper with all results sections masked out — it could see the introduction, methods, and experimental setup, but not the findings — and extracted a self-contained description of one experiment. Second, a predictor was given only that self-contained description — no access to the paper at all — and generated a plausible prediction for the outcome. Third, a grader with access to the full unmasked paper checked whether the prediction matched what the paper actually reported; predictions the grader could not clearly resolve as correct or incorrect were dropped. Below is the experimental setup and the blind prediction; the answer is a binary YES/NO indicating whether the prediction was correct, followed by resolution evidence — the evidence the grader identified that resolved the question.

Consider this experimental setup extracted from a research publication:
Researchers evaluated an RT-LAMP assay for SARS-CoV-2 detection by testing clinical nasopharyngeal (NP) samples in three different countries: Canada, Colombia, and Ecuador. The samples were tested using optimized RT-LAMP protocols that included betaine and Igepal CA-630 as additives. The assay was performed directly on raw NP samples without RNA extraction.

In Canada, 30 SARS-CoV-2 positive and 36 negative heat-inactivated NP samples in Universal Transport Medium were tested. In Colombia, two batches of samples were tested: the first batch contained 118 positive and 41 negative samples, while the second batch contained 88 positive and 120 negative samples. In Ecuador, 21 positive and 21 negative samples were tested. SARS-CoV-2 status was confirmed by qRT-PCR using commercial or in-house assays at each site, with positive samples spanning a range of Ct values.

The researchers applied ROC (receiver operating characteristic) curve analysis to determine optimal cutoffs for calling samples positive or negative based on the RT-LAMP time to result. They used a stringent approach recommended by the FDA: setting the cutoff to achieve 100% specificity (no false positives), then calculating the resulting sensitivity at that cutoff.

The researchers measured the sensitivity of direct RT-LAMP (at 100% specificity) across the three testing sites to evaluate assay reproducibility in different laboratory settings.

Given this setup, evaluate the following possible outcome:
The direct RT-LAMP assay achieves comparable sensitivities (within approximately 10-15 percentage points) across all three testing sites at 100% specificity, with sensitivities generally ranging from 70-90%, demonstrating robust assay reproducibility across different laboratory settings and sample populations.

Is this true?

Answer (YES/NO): NO